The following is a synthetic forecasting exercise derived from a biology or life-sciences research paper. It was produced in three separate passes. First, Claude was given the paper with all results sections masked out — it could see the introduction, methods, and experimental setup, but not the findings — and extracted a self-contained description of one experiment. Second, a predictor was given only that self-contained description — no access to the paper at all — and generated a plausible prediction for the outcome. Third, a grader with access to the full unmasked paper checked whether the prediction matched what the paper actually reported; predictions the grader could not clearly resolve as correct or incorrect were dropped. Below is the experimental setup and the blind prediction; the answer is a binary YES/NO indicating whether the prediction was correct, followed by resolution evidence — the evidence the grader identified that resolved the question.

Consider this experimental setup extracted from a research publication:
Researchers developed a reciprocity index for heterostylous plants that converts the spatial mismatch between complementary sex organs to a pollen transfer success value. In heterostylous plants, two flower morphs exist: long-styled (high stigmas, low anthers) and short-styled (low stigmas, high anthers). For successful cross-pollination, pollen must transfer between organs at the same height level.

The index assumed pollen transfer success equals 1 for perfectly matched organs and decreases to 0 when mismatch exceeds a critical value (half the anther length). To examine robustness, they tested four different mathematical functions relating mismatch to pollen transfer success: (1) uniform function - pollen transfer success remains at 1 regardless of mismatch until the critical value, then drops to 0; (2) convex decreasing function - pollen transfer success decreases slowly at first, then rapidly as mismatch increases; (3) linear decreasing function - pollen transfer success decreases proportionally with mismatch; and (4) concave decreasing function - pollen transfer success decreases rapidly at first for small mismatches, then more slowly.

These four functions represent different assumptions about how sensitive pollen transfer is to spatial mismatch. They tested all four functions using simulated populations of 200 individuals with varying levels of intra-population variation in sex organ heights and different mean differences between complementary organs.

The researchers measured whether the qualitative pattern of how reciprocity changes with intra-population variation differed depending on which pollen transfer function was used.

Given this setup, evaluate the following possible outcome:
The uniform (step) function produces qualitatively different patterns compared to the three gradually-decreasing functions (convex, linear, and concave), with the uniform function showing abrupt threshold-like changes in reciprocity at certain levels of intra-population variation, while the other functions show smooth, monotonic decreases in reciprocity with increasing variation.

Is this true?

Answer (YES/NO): NO